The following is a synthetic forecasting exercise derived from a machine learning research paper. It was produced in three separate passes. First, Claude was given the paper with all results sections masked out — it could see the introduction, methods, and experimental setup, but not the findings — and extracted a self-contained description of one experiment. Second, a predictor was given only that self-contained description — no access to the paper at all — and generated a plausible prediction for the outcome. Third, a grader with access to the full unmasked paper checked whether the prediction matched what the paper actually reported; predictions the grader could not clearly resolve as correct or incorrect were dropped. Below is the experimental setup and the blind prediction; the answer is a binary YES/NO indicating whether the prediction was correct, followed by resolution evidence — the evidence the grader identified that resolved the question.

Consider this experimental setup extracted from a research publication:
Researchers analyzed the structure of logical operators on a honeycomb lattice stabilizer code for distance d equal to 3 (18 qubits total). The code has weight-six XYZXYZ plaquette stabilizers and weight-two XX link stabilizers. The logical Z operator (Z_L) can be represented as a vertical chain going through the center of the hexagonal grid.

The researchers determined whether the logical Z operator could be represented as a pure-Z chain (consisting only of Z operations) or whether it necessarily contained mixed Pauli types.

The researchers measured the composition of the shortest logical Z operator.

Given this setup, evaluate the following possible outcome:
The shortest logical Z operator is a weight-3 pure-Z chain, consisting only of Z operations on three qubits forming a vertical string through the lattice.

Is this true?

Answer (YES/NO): NO